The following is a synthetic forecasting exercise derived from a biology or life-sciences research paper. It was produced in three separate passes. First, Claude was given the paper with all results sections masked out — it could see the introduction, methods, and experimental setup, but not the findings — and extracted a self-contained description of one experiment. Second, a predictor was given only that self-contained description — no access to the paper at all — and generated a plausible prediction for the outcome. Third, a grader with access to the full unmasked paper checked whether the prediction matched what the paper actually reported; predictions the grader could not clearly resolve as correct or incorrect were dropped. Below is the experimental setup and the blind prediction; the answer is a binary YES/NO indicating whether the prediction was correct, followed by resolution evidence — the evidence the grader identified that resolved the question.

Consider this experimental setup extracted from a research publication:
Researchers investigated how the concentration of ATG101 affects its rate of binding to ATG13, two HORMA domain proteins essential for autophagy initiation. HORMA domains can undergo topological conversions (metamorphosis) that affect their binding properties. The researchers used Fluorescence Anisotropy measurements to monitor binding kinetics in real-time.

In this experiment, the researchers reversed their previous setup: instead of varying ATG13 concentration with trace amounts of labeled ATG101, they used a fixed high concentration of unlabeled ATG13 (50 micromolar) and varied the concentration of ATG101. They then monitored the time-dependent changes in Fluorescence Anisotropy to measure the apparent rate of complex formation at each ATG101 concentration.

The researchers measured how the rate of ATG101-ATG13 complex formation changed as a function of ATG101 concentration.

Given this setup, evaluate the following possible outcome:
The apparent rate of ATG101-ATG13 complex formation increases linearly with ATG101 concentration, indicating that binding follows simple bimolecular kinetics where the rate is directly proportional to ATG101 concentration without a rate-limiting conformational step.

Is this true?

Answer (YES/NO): NO